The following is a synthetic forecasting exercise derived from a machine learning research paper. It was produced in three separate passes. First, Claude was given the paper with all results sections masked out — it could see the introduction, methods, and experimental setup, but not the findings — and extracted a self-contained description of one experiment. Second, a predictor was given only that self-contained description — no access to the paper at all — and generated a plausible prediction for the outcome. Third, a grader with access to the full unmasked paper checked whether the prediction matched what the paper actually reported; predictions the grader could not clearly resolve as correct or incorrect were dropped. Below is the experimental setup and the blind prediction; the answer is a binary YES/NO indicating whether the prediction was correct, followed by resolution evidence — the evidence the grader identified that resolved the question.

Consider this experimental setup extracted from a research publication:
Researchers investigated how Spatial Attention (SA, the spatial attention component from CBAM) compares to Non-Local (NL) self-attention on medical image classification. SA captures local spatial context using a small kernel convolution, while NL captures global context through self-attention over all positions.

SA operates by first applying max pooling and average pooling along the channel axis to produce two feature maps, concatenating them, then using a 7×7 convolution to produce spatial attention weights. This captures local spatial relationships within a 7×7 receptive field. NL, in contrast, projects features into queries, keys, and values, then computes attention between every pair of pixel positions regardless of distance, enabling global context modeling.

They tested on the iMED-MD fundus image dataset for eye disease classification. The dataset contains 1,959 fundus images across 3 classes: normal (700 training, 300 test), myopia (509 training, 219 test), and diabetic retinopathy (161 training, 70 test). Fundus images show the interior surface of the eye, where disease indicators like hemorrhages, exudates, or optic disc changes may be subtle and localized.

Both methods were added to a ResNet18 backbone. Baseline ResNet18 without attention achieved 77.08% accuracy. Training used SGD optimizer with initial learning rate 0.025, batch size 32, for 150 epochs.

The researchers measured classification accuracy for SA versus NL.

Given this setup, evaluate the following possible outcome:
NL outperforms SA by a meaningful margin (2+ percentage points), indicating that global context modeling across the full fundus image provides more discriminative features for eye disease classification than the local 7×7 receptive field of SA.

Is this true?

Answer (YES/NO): NO